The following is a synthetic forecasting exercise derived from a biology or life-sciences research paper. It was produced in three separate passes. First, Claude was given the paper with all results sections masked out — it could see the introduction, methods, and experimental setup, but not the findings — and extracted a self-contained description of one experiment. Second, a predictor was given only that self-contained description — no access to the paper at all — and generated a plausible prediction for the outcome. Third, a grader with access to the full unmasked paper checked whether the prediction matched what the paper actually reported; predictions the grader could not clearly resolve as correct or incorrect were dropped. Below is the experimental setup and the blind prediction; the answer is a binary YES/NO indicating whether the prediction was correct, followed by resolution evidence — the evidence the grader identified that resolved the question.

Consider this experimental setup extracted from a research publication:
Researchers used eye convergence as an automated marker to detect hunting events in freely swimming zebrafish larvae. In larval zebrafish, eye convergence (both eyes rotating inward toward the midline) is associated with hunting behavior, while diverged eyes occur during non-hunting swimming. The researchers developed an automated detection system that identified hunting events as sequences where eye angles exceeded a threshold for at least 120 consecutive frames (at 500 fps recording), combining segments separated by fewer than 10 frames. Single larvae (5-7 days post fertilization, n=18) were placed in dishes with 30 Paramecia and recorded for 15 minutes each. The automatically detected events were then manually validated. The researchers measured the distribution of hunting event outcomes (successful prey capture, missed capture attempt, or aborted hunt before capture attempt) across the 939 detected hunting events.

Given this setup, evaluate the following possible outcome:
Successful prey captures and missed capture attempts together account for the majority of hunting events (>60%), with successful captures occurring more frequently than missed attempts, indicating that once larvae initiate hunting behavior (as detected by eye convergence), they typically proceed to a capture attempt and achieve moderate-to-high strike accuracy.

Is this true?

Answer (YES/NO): NO